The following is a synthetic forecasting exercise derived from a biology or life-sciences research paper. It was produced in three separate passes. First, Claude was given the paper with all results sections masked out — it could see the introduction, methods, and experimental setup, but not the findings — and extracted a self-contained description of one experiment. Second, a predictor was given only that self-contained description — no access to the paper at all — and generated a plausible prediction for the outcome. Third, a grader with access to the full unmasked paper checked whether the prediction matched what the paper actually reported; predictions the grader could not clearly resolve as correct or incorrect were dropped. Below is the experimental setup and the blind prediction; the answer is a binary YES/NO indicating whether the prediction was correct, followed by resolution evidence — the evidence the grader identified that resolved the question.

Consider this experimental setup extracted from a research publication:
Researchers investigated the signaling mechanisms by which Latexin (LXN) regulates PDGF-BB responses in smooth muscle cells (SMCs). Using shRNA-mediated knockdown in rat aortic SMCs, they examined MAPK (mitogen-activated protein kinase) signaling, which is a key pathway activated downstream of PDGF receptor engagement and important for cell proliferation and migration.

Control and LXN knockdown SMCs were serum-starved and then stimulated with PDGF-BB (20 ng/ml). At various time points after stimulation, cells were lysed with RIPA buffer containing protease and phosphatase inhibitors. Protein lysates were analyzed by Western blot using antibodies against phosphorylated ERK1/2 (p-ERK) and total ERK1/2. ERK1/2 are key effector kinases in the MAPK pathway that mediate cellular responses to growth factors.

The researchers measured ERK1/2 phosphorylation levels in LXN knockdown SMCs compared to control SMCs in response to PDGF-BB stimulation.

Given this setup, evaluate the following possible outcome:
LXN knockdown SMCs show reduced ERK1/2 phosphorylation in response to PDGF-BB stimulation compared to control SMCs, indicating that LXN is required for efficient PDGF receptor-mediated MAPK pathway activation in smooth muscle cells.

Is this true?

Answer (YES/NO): YES